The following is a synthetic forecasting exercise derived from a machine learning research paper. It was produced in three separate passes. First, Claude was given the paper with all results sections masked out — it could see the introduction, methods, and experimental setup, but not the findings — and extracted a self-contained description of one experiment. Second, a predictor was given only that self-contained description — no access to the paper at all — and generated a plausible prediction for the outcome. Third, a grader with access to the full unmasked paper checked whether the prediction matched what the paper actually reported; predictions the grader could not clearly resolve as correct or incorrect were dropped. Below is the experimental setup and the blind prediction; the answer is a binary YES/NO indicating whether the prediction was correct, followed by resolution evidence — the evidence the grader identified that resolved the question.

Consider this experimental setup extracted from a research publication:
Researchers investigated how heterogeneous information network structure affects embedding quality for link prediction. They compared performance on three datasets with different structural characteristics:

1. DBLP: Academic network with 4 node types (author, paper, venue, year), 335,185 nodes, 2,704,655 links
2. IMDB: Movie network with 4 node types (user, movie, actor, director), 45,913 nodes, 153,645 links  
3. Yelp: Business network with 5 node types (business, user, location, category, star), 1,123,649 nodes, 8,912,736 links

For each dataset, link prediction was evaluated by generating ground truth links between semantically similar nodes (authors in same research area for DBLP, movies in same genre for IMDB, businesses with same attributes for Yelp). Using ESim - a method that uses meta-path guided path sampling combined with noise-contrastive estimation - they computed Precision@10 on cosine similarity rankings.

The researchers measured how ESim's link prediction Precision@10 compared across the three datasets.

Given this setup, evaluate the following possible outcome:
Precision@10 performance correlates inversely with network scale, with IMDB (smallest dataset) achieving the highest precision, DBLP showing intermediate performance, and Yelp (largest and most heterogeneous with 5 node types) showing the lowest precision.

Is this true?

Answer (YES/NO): YES